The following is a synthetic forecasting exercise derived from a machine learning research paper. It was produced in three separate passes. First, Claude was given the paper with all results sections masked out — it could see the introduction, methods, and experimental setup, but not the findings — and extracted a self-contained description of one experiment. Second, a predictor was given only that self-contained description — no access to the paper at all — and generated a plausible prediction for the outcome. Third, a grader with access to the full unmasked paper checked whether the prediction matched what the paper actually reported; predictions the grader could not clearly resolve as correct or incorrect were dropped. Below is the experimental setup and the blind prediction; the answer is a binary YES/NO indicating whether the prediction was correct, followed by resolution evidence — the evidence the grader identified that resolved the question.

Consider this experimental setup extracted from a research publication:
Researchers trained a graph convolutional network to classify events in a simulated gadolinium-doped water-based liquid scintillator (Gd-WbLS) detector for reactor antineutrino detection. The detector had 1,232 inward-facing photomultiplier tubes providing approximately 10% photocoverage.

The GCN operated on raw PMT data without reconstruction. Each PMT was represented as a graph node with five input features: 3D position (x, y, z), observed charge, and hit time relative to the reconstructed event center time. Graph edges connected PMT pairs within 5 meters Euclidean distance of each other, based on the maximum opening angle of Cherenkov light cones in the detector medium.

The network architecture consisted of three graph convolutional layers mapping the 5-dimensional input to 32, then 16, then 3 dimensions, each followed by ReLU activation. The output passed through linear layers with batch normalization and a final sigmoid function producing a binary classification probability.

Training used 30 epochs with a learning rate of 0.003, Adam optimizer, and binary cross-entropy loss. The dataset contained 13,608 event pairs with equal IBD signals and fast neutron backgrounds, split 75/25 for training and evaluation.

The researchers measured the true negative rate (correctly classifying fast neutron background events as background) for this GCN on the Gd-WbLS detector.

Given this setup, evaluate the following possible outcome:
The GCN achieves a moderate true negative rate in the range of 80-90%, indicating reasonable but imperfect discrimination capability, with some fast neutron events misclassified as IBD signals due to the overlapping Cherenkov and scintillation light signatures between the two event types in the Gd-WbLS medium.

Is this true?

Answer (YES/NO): NO